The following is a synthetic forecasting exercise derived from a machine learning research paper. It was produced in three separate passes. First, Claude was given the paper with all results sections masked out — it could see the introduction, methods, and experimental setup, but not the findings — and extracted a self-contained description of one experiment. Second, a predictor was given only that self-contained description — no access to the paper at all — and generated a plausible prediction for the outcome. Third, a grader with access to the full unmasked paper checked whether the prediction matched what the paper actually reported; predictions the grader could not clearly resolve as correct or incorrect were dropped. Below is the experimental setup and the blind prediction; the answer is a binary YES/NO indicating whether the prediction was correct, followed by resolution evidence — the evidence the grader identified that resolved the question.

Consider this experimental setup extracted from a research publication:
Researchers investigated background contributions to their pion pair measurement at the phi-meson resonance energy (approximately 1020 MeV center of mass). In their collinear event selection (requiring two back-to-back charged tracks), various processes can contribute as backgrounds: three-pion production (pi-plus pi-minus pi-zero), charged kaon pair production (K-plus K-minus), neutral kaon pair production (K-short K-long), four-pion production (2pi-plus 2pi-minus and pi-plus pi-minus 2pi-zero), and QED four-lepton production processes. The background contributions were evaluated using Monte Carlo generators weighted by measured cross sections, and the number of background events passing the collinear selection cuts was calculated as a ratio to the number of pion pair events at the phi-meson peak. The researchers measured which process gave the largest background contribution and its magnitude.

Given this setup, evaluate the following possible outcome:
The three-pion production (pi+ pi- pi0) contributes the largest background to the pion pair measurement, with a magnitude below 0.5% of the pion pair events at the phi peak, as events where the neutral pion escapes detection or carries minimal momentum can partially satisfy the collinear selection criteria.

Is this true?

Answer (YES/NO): NO